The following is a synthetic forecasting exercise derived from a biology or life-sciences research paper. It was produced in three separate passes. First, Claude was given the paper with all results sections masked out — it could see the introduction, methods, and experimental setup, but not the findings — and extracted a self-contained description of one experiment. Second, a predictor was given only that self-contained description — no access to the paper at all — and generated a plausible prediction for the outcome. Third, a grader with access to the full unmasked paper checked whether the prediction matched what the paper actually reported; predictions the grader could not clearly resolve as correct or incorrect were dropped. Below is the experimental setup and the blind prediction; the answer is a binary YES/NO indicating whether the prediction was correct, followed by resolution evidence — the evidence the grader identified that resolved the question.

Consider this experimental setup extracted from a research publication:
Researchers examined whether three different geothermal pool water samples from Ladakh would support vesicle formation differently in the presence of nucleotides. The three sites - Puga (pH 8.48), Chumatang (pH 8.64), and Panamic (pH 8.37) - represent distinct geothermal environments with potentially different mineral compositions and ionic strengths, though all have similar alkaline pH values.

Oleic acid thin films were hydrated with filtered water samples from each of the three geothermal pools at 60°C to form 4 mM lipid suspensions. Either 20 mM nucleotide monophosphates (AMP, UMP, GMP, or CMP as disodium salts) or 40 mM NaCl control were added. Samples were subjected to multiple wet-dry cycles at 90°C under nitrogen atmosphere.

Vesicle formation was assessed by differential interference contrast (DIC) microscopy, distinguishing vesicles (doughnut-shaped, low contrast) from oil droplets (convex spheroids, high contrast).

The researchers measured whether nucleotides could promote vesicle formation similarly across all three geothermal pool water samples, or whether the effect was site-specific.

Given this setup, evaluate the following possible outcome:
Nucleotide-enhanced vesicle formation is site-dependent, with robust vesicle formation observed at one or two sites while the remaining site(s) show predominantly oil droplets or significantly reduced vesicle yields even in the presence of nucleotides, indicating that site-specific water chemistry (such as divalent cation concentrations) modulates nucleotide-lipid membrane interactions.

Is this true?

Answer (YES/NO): YES